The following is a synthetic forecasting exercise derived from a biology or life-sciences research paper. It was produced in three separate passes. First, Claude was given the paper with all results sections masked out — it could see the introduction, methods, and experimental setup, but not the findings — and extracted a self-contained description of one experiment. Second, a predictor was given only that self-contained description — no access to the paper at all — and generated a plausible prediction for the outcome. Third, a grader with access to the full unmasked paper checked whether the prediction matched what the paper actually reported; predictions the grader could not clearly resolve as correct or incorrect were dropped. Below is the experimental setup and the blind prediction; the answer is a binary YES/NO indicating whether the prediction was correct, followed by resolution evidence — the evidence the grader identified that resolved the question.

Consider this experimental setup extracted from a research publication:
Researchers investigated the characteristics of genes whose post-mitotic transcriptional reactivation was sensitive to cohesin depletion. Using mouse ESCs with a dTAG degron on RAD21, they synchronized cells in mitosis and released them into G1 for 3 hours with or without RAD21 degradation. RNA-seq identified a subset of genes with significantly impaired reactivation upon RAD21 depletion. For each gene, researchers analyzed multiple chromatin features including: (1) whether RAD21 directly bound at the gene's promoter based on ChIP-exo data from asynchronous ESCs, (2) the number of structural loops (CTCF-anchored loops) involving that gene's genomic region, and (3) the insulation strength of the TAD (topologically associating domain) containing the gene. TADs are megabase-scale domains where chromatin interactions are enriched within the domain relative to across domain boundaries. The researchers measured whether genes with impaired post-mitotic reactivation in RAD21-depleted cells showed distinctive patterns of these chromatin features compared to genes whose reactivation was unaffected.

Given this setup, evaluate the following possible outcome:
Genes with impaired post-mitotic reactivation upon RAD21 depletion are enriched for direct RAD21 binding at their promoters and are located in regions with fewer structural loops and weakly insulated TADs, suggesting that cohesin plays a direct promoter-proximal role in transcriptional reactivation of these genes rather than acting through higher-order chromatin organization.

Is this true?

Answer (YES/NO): NO